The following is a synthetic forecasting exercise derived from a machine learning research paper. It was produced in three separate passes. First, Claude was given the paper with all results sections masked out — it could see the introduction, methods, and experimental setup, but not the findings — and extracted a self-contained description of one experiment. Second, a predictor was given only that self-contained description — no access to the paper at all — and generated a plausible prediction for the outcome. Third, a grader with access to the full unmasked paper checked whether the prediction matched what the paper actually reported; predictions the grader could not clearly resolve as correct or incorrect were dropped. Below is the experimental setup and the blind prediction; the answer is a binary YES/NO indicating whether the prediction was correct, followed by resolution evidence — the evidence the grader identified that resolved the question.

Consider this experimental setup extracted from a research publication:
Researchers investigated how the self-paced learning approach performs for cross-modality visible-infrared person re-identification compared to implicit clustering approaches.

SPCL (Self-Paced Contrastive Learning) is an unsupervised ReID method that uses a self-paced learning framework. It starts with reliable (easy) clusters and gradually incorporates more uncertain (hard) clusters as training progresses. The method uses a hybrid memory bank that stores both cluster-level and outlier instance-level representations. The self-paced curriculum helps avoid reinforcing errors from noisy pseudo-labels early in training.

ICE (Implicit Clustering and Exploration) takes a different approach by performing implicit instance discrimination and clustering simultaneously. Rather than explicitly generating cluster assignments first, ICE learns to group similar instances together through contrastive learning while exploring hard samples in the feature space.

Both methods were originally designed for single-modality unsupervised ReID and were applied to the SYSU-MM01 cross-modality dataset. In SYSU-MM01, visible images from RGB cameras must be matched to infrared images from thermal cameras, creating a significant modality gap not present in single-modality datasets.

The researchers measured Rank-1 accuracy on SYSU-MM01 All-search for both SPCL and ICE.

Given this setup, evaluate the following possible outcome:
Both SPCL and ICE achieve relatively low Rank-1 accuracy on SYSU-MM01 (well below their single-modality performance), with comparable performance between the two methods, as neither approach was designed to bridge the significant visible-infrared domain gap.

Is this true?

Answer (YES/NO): YES